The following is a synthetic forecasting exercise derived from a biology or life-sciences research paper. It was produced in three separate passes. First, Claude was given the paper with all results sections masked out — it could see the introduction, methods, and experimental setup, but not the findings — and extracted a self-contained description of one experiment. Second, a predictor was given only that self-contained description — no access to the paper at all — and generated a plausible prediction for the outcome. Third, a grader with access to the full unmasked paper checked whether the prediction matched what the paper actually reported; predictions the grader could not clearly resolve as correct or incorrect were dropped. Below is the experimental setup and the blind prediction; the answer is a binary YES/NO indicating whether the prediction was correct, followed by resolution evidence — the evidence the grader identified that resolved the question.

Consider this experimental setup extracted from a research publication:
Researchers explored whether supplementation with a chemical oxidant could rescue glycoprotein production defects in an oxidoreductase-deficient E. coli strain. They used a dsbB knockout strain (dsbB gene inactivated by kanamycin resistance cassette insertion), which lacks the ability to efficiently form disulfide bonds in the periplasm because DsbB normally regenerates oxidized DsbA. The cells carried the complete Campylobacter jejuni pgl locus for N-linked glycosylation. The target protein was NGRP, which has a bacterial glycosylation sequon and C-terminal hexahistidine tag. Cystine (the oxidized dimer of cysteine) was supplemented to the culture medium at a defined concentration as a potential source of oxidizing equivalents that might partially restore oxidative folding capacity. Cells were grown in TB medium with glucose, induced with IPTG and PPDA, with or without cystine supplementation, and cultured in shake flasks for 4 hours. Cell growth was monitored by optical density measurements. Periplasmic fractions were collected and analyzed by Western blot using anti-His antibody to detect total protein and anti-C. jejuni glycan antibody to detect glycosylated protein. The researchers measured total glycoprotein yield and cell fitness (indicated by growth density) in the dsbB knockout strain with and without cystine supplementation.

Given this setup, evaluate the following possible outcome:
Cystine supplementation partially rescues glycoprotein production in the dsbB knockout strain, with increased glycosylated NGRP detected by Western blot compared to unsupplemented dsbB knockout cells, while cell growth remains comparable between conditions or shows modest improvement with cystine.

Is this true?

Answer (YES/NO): NO